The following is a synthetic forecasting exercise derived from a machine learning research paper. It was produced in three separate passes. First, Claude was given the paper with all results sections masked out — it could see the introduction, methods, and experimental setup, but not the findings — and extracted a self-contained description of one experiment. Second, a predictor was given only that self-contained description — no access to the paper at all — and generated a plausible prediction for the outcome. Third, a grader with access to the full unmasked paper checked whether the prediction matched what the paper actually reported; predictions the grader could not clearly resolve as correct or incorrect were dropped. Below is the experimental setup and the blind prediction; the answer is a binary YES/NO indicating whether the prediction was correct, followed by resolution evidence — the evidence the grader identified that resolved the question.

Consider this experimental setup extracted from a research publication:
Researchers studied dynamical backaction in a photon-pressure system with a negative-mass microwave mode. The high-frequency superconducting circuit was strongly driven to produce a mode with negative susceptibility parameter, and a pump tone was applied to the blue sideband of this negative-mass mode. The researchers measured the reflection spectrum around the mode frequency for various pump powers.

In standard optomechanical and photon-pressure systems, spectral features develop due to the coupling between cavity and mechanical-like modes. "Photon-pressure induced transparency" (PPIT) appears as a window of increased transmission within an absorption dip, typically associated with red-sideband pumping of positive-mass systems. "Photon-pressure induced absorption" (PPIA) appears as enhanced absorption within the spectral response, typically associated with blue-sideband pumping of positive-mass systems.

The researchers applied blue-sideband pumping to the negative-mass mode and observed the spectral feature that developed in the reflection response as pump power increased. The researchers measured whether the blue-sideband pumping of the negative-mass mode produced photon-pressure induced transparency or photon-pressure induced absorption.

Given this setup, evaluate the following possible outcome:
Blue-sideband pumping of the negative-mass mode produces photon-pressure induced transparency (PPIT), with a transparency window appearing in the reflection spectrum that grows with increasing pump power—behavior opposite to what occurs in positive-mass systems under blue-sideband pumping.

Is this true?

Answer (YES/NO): NO